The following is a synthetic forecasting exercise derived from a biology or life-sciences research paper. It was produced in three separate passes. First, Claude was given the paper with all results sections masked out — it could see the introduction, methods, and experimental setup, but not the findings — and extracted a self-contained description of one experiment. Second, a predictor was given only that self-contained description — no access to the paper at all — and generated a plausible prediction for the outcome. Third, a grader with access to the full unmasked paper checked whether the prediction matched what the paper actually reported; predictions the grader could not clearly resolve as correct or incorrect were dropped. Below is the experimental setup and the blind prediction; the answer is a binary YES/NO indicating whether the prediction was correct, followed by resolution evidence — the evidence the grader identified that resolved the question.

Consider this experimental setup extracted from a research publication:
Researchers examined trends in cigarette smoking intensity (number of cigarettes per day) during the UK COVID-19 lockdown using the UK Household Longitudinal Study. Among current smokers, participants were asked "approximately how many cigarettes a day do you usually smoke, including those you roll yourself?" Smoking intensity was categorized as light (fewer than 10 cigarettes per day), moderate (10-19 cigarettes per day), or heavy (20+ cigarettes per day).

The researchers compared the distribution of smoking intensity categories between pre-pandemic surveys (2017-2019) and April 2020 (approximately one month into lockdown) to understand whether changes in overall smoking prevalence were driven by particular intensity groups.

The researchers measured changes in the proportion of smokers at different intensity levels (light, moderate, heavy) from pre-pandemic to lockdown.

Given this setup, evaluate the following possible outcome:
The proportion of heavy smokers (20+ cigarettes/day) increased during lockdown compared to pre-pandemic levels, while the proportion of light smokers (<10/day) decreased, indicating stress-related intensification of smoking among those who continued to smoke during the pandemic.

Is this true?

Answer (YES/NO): NO